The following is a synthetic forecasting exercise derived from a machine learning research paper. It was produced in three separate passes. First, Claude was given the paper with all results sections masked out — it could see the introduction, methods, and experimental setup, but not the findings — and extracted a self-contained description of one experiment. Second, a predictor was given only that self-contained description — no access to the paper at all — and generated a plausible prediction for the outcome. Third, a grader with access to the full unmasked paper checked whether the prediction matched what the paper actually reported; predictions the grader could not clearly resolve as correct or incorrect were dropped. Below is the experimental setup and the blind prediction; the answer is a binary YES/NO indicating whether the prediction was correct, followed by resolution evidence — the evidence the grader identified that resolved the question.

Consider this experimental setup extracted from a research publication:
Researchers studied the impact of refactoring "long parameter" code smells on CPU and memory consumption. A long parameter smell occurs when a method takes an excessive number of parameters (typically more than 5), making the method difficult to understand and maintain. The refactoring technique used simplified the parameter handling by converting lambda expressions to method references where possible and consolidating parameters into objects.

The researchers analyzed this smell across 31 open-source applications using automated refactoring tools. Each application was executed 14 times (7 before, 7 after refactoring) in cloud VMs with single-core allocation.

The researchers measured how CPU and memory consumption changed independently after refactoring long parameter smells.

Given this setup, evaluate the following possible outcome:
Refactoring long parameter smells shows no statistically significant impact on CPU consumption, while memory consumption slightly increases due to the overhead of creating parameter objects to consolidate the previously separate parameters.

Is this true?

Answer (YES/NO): NO